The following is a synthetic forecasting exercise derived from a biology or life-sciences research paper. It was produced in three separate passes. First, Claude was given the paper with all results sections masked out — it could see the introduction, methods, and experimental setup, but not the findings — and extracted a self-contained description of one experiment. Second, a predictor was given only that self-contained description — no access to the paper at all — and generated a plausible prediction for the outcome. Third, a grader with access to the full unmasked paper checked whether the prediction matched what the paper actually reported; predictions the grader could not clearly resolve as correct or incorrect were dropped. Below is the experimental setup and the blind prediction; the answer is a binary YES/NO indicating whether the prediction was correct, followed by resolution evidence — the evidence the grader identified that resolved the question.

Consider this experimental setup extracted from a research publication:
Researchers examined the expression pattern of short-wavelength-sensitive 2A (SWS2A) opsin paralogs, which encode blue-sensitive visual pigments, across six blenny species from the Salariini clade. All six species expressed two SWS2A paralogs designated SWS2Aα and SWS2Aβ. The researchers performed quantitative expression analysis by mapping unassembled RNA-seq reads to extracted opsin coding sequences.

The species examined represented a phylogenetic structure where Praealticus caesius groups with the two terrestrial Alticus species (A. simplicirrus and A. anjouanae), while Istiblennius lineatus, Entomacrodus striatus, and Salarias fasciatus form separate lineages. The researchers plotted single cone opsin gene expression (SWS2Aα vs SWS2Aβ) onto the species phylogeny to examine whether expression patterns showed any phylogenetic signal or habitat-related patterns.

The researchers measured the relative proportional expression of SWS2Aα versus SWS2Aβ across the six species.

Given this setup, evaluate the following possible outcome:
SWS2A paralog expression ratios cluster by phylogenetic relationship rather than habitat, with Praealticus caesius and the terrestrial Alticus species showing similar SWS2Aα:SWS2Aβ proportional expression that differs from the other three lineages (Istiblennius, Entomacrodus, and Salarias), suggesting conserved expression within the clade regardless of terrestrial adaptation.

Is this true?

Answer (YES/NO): YES